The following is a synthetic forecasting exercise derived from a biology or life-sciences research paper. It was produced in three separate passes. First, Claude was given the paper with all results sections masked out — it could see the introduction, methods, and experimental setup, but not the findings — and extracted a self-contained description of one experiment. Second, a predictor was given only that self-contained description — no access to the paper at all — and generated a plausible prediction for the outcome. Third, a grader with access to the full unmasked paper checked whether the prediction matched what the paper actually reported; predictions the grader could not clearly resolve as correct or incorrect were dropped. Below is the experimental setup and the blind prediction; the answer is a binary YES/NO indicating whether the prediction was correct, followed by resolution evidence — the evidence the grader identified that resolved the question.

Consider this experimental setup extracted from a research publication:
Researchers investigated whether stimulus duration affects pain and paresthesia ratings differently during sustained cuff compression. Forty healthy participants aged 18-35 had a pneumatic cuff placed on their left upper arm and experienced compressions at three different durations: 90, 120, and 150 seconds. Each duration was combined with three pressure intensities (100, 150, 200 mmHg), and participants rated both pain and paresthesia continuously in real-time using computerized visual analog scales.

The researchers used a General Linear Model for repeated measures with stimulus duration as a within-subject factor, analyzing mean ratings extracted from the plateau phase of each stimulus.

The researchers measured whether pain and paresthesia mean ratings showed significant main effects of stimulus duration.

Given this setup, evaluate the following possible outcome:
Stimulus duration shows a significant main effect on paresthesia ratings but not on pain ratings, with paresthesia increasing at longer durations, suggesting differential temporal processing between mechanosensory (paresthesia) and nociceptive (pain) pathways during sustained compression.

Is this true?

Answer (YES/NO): NO